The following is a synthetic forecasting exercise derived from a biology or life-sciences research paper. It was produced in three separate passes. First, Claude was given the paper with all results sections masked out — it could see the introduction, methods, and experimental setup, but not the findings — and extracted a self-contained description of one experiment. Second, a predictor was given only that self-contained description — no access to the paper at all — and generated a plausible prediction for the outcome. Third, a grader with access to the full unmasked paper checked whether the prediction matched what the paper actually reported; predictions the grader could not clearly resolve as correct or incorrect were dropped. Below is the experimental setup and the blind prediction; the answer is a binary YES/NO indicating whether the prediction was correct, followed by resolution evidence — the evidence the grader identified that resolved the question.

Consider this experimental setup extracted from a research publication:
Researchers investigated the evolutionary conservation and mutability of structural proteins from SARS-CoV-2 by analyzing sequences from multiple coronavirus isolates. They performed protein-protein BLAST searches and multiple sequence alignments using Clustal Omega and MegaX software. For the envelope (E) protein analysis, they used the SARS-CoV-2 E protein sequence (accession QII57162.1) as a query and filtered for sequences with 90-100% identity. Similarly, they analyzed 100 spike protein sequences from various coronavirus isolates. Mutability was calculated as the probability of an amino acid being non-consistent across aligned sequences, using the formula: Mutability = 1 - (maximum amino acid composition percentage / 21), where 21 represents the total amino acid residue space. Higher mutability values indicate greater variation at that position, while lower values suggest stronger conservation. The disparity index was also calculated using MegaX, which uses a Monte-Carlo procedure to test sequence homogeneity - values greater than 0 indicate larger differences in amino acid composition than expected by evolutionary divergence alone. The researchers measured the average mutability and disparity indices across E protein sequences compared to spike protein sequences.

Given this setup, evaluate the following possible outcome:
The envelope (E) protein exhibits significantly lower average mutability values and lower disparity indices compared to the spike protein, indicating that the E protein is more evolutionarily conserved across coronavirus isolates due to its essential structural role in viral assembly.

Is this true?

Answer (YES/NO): YES